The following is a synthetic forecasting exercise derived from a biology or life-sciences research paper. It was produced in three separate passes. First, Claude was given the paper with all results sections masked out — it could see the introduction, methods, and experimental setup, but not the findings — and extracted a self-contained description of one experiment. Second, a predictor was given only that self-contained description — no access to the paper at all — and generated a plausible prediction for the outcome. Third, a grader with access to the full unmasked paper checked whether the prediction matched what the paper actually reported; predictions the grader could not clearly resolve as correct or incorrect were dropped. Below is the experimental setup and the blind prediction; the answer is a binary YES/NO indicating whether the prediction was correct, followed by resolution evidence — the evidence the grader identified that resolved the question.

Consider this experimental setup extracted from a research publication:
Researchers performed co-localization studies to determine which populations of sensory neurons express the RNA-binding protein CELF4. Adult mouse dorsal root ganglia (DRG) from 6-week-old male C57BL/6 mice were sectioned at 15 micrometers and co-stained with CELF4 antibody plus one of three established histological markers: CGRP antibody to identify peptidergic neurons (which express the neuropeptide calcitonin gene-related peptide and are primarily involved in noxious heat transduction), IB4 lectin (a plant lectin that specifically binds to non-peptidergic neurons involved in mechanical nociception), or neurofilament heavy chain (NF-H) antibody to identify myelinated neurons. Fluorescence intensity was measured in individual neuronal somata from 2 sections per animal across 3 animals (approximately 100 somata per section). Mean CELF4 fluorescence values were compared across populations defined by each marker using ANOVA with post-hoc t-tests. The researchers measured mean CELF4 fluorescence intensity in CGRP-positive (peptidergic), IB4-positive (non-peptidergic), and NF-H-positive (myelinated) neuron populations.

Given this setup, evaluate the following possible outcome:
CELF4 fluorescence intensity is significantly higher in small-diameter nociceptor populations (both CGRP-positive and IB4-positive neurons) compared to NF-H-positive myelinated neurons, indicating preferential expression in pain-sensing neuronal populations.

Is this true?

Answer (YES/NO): NO